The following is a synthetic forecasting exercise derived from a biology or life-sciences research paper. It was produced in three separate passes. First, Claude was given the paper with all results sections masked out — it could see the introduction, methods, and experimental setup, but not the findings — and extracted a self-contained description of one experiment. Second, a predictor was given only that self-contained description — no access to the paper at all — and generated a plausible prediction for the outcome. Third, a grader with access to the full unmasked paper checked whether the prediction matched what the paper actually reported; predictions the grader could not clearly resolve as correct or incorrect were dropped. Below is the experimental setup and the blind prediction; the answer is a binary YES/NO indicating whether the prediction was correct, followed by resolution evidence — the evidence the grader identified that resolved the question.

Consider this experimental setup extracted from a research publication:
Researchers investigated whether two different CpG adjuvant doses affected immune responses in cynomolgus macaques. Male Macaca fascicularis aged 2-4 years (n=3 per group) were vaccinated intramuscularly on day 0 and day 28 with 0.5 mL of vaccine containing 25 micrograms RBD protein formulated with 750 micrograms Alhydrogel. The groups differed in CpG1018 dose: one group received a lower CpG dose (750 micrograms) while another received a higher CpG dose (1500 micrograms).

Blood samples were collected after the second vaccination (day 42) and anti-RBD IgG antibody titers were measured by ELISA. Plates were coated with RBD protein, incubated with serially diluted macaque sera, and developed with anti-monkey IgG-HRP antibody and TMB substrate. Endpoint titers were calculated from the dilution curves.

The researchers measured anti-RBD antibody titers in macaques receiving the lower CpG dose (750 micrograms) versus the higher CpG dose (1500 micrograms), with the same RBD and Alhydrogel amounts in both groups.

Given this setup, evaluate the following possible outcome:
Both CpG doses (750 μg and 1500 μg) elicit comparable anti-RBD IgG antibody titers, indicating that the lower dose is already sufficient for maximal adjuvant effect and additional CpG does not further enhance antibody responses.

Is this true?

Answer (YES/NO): YES